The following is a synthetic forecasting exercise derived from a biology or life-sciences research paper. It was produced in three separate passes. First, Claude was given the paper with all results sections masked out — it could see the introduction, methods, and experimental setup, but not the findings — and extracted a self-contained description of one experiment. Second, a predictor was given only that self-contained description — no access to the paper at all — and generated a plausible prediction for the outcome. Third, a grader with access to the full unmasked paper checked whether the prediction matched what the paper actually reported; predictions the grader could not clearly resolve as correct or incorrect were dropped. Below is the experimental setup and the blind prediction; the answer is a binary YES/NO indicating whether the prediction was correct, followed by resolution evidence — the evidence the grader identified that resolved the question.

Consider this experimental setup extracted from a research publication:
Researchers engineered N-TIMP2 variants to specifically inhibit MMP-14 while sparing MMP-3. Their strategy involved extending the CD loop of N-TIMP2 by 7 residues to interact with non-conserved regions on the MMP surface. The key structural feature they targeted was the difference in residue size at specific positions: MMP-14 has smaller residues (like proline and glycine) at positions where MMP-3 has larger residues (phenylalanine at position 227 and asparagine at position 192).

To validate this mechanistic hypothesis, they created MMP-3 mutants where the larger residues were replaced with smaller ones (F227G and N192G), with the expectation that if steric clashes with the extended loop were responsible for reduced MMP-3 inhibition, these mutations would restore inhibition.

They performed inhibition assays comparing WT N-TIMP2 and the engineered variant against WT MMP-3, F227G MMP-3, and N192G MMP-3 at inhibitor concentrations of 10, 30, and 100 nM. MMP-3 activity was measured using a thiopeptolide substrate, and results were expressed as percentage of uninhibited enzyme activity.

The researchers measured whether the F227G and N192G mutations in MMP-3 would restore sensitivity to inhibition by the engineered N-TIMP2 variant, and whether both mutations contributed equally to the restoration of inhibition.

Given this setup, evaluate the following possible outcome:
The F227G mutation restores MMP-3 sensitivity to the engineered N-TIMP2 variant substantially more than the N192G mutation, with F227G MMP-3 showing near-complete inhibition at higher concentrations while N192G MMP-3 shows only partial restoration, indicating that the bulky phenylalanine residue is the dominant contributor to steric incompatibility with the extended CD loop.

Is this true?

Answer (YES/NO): NO